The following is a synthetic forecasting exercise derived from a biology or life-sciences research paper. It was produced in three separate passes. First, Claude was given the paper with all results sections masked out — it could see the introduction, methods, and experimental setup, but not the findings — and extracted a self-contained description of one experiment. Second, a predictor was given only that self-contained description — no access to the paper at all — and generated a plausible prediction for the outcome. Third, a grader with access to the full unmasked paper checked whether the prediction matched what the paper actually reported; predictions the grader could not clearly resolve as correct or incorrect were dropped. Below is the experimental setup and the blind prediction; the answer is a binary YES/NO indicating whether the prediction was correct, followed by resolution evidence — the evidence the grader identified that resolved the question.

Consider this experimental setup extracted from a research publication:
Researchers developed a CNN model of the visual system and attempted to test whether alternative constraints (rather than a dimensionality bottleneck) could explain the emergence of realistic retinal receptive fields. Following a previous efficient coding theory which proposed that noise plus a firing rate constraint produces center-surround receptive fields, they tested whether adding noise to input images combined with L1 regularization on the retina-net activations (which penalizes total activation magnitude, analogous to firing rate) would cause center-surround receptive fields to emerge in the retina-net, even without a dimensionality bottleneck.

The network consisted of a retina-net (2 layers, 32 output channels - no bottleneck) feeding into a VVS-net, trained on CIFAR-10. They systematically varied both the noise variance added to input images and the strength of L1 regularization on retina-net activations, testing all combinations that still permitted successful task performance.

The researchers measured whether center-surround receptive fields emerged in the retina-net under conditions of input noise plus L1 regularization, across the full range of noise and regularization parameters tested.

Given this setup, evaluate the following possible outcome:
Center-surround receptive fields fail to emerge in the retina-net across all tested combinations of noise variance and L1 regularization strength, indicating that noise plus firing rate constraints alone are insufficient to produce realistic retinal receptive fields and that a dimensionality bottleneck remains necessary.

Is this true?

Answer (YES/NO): YES